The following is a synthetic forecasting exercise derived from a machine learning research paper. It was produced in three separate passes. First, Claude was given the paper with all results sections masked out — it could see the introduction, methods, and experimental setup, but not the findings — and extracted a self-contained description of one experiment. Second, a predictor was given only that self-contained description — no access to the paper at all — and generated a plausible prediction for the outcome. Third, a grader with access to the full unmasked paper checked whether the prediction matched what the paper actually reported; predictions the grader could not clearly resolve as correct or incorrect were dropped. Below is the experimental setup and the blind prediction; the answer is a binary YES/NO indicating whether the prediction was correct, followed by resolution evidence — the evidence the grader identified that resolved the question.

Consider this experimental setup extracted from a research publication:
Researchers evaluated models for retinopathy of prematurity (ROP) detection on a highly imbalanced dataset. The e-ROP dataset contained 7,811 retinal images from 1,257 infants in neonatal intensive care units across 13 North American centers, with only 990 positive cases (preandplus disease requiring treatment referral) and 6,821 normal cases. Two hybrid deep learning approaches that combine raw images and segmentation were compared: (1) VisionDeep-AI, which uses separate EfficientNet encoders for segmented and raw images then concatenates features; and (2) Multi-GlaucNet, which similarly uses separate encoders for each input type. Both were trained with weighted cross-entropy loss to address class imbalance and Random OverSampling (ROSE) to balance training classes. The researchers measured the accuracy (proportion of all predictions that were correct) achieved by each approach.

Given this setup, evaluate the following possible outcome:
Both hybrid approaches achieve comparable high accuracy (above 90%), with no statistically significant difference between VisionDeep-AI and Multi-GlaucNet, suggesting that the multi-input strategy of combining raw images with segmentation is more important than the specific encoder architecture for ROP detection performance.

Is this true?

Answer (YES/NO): NO